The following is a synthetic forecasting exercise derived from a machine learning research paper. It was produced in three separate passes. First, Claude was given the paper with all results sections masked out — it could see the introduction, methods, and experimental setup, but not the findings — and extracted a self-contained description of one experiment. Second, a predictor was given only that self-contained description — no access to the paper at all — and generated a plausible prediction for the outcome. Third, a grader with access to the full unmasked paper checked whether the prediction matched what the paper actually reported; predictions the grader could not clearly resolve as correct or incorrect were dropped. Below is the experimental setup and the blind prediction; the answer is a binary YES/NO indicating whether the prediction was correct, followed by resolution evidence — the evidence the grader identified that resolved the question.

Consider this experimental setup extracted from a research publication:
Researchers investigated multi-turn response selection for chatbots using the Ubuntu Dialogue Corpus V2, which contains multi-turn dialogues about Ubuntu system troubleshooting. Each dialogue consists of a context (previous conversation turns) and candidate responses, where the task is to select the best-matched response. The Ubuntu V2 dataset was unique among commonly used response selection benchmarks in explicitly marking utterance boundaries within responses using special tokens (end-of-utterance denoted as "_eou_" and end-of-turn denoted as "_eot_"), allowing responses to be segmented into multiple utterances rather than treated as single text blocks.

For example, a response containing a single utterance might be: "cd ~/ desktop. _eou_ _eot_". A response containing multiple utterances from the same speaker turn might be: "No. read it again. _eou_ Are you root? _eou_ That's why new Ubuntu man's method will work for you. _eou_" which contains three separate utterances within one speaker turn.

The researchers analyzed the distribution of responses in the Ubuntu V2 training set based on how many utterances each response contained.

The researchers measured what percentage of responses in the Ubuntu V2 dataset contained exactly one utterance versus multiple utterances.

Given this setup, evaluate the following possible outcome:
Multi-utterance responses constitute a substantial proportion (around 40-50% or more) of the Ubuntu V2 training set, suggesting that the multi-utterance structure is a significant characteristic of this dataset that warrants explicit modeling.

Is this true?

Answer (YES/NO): NO